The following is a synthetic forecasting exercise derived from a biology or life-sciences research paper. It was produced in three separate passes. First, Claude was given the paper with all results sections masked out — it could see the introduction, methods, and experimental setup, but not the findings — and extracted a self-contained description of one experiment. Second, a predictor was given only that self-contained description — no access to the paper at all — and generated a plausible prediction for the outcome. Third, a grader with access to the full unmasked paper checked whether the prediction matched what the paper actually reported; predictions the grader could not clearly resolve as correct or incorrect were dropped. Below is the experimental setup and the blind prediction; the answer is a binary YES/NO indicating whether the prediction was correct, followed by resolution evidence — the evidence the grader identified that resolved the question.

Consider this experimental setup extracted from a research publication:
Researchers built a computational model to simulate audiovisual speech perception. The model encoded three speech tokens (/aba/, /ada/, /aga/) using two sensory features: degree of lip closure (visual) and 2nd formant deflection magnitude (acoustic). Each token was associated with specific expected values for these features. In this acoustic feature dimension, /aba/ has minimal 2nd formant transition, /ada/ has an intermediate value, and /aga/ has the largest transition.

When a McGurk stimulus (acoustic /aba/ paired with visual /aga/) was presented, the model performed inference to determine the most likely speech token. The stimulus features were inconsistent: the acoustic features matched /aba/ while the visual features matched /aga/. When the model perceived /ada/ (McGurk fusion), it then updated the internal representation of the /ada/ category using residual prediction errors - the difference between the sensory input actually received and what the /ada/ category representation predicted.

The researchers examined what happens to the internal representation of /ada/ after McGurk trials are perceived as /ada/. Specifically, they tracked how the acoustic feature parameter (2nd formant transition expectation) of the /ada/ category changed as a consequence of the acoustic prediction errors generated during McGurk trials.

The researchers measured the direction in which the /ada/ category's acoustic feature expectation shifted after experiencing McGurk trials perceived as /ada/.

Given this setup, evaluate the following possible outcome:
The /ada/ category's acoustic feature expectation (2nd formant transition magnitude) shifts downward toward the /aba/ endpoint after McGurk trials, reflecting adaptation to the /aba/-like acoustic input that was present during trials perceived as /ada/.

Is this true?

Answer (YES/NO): YES